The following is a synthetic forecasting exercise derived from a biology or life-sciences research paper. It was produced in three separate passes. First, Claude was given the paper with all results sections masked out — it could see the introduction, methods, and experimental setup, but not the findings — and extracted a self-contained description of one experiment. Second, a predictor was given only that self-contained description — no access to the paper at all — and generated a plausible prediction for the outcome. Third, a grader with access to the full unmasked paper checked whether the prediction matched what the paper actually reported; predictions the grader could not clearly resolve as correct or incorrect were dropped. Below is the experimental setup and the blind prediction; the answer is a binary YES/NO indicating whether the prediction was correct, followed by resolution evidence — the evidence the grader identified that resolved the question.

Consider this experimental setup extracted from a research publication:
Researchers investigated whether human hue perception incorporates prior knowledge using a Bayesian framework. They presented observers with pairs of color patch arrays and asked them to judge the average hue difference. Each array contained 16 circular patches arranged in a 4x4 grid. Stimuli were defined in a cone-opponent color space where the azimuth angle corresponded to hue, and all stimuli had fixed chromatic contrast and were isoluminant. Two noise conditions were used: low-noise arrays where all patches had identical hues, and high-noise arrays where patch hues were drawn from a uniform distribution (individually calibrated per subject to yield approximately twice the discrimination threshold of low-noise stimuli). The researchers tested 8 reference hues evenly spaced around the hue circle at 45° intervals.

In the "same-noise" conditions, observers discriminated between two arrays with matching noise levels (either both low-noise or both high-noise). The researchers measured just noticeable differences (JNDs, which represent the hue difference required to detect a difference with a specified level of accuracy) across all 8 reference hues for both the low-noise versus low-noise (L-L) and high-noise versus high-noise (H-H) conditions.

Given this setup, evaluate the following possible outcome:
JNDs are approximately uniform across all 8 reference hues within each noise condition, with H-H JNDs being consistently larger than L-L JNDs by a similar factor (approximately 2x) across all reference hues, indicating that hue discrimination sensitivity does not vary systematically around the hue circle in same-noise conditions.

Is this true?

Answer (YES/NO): NO